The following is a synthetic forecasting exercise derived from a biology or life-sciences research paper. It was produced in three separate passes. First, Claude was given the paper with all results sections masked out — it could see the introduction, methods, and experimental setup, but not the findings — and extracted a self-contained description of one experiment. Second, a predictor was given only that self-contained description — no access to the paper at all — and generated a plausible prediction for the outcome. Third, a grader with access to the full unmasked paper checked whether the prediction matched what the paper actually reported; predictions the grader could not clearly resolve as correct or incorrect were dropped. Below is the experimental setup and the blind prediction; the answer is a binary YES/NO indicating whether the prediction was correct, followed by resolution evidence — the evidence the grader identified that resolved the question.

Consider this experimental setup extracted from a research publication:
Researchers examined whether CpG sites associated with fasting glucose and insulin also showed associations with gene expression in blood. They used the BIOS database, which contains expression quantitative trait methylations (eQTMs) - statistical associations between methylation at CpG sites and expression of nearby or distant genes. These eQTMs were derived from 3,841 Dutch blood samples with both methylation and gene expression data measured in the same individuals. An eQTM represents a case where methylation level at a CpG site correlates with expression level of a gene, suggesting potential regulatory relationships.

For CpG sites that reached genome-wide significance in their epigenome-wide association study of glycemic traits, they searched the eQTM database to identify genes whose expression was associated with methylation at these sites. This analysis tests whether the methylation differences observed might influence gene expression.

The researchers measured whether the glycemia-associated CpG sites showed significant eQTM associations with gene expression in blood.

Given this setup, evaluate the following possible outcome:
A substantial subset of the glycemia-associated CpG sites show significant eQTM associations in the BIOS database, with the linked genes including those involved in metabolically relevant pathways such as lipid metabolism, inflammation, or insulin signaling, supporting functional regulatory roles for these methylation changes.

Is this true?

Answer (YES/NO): YES